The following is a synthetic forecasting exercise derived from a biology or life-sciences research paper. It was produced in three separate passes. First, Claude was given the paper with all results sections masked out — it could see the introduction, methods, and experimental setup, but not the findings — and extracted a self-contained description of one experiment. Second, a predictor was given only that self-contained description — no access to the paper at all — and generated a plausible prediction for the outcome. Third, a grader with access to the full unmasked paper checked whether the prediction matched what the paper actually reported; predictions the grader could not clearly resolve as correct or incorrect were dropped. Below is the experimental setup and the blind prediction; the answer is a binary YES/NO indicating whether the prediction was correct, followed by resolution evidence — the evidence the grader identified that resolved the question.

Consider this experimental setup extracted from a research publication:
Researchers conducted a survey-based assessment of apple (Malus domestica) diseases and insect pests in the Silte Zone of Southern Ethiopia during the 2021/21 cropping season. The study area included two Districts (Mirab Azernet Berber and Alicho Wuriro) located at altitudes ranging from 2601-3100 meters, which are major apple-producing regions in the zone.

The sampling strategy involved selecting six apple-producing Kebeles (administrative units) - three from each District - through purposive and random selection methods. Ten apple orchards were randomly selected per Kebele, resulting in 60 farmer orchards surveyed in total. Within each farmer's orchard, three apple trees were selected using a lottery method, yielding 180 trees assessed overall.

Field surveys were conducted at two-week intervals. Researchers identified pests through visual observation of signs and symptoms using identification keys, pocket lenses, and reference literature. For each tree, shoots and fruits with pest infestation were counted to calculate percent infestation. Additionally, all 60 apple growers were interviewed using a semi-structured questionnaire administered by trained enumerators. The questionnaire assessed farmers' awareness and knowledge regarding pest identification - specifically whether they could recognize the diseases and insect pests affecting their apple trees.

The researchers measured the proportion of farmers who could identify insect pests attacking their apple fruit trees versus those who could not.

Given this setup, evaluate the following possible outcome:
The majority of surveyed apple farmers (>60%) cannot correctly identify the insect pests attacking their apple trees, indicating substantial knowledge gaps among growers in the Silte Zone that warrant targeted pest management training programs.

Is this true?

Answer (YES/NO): YES